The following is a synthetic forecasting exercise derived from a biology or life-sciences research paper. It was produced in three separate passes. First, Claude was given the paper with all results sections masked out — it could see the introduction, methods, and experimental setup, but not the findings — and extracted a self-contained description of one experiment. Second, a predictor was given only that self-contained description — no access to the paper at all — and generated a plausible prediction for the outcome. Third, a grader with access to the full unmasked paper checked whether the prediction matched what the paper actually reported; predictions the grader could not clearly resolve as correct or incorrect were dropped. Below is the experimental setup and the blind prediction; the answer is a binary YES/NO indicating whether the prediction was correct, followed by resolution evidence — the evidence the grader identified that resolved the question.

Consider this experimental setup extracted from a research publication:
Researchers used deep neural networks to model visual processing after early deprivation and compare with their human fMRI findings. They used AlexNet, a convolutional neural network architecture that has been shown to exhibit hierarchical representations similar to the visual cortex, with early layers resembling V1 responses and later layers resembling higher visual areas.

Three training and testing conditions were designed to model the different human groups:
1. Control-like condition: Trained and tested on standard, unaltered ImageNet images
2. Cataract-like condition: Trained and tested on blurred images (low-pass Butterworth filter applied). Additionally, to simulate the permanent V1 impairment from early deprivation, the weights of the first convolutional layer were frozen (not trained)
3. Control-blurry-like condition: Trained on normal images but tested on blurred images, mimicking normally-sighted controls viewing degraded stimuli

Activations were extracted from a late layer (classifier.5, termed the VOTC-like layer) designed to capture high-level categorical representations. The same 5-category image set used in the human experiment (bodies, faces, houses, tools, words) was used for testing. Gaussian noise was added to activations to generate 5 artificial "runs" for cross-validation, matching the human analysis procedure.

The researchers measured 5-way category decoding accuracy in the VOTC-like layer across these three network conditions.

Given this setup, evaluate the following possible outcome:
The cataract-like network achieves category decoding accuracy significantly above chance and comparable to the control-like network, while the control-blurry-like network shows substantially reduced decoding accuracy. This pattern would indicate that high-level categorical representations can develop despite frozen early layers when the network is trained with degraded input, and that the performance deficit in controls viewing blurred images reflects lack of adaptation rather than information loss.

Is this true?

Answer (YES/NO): NO